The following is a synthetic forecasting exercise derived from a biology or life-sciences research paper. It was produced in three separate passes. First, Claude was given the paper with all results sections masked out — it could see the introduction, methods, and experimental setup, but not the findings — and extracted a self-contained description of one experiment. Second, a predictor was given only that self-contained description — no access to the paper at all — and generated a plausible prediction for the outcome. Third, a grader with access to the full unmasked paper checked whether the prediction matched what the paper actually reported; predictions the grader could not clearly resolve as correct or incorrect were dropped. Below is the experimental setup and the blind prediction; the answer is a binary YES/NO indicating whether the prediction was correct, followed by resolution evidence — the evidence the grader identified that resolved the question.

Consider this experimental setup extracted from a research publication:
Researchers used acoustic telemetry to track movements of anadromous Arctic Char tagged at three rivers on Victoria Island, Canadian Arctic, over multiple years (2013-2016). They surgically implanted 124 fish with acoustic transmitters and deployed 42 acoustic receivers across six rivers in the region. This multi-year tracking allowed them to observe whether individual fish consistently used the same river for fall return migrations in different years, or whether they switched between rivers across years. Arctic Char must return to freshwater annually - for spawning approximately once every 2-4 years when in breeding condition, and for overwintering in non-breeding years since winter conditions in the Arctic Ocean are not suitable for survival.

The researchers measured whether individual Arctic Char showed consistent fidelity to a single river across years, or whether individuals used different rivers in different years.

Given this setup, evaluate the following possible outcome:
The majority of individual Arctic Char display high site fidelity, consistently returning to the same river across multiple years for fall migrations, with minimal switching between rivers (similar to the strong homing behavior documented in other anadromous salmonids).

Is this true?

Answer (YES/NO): NO